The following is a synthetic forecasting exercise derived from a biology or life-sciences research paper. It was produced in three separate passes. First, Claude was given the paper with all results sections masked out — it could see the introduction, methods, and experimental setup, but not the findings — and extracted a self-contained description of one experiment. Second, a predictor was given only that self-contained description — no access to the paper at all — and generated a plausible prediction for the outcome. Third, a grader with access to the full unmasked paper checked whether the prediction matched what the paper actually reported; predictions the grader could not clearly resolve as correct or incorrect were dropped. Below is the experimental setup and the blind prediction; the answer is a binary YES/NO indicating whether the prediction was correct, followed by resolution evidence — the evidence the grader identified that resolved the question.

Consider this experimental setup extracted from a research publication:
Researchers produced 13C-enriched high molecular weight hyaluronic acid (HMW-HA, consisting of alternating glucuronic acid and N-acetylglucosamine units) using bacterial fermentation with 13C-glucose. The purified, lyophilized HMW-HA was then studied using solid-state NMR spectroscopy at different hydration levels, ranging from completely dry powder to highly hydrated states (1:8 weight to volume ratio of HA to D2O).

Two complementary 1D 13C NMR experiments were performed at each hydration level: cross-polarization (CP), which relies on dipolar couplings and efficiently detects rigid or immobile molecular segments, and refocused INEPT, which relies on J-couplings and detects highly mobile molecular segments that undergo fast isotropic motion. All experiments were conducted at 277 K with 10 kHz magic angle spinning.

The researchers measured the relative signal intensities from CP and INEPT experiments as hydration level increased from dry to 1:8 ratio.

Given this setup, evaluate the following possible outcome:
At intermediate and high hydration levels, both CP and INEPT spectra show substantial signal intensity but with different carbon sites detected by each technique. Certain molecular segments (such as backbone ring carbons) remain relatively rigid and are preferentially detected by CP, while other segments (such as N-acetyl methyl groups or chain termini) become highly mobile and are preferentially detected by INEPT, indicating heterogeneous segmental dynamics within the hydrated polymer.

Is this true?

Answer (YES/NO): NO